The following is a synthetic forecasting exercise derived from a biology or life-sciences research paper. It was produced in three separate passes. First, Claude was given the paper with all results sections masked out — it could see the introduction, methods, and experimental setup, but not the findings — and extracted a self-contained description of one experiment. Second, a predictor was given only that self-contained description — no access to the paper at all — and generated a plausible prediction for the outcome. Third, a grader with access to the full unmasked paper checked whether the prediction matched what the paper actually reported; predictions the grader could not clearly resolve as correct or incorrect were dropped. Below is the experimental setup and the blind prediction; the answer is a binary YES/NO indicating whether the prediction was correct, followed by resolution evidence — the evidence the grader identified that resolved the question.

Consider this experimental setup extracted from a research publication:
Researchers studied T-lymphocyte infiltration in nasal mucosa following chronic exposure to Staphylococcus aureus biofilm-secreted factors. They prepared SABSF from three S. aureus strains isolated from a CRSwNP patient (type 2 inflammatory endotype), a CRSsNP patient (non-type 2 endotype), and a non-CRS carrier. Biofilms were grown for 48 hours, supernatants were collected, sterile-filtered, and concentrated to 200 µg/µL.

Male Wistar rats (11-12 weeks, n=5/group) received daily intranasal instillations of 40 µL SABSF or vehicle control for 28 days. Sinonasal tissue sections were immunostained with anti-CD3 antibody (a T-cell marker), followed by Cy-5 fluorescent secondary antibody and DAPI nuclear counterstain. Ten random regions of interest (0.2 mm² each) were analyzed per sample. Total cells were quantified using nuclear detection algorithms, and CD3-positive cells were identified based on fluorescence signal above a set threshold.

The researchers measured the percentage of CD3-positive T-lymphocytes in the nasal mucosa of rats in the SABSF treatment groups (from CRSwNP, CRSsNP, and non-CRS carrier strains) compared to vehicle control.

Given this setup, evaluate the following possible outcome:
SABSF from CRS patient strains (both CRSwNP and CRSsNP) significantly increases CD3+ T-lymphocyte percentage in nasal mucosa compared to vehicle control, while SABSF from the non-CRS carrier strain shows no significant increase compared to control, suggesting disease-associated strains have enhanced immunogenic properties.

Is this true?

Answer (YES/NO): NO